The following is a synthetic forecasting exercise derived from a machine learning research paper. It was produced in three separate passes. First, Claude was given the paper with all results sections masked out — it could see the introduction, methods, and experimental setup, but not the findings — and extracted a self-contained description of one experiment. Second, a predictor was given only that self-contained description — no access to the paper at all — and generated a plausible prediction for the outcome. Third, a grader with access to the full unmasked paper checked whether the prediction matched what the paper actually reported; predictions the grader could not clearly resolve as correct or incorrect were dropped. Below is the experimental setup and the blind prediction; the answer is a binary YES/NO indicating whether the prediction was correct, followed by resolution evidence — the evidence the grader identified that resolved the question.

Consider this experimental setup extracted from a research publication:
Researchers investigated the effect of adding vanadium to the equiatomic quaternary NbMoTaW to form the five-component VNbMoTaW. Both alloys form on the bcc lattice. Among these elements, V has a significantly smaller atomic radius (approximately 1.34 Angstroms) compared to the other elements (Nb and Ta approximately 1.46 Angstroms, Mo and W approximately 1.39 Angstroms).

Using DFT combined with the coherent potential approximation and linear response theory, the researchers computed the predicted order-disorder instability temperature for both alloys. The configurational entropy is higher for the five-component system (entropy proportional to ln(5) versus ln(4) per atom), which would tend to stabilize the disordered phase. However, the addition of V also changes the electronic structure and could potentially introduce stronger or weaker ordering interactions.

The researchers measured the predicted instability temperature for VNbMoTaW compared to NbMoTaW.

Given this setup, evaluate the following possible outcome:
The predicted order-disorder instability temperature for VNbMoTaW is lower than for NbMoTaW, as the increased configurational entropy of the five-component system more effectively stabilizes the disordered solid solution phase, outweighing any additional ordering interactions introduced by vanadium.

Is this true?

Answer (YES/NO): NO